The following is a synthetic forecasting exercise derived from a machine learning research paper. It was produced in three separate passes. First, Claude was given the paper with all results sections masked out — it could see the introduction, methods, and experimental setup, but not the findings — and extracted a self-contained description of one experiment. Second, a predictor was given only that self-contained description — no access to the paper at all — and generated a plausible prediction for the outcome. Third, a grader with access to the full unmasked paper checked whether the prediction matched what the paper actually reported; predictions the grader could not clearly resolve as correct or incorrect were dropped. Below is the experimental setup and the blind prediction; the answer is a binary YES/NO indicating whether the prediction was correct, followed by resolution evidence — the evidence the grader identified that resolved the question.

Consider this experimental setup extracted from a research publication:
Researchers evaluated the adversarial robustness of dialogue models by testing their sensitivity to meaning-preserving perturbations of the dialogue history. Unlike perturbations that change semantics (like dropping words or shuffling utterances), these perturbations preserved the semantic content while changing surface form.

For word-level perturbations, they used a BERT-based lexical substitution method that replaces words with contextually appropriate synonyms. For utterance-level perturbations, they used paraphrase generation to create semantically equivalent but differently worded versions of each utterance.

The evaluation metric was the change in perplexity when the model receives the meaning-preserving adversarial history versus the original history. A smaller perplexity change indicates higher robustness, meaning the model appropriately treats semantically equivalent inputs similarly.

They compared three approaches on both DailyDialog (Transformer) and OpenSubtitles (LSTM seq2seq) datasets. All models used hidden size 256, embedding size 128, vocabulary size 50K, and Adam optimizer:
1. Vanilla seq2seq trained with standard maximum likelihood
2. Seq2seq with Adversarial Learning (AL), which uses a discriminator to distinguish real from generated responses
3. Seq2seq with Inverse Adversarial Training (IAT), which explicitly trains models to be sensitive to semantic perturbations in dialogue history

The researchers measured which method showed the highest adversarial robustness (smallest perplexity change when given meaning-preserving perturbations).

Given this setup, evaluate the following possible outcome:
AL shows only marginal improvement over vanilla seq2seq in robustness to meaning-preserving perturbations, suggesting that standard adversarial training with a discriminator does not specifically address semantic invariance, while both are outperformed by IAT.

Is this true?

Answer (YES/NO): NO